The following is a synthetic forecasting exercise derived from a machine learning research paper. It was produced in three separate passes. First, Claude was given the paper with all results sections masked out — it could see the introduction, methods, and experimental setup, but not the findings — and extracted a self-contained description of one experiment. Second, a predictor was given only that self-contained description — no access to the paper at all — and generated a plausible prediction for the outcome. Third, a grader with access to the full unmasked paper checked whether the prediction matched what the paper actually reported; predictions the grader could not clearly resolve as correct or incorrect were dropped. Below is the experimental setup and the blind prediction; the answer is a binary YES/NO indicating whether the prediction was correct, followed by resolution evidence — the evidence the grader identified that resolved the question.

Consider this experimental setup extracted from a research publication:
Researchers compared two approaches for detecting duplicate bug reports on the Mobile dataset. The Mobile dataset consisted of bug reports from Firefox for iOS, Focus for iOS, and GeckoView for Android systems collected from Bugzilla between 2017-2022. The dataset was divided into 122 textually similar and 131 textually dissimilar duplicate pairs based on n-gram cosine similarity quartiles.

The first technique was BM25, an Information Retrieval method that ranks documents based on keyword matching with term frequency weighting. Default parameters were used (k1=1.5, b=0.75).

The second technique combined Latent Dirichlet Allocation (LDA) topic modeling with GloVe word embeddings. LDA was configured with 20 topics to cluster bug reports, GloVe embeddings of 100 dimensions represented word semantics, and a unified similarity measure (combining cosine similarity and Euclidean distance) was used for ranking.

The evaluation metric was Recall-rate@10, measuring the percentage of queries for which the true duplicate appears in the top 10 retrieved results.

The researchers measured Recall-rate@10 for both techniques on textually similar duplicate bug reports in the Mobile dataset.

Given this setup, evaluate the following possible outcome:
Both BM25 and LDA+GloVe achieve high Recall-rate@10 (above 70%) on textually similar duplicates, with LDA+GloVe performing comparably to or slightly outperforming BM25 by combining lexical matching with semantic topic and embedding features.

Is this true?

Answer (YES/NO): NO